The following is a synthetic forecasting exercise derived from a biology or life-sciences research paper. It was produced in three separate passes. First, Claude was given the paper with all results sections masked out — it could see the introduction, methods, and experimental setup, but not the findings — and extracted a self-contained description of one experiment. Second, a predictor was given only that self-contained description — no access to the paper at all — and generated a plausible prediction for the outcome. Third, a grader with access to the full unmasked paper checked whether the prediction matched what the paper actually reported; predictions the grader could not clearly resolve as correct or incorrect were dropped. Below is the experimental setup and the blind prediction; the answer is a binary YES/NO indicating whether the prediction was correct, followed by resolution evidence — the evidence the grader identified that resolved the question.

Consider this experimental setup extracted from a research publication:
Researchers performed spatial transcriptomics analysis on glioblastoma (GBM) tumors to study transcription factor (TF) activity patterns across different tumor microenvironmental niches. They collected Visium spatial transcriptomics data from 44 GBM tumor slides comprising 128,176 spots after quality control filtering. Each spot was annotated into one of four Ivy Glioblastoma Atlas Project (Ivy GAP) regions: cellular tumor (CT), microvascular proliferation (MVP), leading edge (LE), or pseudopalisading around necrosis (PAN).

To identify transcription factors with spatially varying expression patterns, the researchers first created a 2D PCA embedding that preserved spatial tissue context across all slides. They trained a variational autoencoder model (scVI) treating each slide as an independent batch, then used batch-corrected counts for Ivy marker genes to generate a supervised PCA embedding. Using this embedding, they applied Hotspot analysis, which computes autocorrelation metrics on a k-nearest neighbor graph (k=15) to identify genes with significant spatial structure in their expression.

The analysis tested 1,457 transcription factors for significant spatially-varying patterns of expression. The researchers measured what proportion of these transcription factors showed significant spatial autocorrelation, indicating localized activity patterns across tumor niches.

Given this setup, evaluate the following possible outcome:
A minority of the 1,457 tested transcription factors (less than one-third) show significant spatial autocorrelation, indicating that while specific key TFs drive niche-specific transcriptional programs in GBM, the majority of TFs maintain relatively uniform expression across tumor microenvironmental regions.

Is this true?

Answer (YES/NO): YES